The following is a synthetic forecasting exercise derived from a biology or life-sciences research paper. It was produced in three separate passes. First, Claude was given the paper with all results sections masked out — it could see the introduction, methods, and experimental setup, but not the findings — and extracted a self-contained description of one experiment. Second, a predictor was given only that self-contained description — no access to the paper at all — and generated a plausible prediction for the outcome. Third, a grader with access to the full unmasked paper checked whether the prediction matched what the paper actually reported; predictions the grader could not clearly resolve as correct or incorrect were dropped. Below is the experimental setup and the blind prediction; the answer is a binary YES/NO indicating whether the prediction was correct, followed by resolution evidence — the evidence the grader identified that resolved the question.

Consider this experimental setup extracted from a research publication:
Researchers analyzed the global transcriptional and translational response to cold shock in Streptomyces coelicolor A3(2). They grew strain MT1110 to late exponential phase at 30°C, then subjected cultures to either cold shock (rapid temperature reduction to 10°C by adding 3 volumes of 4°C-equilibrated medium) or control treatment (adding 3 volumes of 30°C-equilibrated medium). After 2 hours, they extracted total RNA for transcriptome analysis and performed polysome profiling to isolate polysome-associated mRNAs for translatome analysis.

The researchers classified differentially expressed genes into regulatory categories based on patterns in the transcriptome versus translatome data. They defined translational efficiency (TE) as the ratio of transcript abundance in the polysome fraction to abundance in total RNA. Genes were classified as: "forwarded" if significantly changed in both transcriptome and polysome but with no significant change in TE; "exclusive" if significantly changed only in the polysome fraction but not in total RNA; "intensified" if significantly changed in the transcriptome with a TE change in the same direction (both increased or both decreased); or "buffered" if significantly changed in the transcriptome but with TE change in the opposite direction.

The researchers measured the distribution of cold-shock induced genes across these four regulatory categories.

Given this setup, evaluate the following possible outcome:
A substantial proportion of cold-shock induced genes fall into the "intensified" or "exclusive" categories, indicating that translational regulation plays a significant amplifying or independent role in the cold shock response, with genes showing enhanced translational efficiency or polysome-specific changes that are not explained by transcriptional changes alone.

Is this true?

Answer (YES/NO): NO